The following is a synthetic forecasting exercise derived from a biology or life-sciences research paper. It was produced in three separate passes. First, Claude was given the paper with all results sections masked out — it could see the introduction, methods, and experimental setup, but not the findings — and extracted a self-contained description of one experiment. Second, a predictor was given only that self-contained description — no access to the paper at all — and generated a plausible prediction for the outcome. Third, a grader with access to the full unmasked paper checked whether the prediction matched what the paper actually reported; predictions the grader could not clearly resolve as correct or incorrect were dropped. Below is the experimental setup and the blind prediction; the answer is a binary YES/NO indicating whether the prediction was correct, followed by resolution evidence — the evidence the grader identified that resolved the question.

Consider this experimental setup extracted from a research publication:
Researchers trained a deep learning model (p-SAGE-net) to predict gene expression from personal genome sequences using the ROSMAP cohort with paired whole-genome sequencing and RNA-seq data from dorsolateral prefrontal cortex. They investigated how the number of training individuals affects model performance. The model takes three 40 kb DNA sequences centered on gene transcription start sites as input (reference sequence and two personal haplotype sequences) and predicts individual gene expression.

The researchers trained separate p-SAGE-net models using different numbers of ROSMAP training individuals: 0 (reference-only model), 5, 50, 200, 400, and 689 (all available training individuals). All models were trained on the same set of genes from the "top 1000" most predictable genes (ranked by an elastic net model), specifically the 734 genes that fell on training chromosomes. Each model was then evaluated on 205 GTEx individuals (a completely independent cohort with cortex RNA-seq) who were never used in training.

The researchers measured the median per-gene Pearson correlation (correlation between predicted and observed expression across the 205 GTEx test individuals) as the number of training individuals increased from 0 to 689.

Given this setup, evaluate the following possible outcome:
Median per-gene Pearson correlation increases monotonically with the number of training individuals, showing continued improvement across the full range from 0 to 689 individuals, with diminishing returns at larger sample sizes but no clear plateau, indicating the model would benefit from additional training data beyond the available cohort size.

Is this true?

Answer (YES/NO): NO